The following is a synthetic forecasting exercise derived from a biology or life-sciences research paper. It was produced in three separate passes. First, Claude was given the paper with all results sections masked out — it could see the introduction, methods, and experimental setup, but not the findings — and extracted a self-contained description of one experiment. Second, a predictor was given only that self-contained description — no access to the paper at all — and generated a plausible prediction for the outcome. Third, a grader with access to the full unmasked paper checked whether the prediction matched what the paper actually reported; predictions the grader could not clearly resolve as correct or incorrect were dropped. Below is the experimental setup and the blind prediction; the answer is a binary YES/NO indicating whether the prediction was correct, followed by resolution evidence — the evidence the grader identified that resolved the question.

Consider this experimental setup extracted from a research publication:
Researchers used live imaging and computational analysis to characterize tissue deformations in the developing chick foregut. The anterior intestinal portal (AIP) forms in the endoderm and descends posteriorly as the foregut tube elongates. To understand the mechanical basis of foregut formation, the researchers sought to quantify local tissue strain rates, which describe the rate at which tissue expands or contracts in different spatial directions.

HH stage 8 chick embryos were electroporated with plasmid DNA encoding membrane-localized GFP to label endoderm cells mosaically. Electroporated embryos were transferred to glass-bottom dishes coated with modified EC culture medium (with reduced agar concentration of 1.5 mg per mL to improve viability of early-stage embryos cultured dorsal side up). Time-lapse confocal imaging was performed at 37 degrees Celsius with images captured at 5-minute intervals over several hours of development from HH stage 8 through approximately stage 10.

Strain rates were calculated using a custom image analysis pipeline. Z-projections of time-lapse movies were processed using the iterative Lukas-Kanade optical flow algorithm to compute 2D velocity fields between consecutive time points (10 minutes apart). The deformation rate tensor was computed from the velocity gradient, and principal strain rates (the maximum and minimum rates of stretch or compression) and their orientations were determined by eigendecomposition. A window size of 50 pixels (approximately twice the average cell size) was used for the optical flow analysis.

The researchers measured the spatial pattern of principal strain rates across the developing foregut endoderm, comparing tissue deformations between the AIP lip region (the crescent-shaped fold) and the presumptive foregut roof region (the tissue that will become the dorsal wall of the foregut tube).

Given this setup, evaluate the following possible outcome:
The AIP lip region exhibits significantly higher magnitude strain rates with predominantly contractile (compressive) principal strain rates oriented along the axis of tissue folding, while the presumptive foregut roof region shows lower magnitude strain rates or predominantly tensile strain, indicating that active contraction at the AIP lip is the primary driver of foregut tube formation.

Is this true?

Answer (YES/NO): YES